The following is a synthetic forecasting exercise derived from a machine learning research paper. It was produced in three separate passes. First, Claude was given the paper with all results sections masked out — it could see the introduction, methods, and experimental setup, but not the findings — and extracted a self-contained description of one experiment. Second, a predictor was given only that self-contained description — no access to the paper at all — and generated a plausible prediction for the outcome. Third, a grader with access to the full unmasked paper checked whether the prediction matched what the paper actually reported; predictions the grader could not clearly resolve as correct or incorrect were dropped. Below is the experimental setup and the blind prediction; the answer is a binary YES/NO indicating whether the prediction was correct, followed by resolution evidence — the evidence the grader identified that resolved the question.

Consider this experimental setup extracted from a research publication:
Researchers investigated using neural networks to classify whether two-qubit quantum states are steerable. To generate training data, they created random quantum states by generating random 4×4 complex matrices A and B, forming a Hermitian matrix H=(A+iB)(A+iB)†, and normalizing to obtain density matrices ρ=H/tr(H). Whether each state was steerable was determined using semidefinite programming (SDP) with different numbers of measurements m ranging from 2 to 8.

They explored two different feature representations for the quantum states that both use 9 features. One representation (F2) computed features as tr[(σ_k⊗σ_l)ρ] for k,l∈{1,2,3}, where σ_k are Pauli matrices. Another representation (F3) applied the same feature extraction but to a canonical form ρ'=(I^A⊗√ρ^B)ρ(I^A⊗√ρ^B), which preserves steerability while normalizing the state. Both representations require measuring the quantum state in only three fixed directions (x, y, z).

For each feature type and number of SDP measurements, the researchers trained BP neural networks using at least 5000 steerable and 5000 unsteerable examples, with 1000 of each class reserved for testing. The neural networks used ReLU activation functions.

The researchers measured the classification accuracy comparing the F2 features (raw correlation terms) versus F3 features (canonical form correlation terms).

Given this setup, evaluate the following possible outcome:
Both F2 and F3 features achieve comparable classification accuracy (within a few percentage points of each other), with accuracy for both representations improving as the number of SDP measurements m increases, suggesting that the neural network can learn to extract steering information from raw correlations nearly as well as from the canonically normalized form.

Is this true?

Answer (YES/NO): NO